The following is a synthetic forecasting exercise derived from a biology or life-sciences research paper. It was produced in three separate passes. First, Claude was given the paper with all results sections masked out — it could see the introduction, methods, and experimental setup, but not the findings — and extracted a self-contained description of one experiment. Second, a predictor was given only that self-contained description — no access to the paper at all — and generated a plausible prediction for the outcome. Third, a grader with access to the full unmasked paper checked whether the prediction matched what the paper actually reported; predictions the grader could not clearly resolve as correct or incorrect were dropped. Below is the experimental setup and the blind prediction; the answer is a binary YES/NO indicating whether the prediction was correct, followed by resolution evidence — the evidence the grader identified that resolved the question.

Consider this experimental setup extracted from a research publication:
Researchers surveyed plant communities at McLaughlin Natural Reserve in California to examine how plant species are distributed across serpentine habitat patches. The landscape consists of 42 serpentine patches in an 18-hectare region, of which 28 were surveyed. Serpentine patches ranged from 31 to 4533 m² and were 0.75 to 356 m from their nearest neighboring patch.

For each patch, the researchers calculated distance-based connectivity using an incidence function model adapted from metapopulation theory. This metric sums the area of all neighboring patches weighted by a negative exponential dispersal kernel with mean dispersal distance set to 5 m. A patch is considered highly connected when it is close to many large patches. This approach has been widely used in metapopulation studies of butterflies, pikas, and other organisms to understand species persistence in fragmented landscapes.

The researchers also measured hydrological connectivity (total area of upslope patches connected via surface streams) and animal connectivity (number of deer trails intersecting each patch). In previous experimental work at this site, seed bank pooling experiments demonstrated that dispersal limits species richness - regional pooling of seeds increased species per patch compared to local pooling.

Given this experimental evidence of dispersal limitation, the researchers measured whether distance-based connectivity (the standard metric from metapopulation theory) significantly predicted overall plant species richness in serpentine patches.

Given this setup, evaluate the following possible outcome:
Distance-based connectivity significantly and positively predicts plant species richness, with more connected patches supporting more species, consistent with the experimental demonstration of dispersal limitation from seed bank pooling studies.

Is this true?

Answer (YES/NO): NO